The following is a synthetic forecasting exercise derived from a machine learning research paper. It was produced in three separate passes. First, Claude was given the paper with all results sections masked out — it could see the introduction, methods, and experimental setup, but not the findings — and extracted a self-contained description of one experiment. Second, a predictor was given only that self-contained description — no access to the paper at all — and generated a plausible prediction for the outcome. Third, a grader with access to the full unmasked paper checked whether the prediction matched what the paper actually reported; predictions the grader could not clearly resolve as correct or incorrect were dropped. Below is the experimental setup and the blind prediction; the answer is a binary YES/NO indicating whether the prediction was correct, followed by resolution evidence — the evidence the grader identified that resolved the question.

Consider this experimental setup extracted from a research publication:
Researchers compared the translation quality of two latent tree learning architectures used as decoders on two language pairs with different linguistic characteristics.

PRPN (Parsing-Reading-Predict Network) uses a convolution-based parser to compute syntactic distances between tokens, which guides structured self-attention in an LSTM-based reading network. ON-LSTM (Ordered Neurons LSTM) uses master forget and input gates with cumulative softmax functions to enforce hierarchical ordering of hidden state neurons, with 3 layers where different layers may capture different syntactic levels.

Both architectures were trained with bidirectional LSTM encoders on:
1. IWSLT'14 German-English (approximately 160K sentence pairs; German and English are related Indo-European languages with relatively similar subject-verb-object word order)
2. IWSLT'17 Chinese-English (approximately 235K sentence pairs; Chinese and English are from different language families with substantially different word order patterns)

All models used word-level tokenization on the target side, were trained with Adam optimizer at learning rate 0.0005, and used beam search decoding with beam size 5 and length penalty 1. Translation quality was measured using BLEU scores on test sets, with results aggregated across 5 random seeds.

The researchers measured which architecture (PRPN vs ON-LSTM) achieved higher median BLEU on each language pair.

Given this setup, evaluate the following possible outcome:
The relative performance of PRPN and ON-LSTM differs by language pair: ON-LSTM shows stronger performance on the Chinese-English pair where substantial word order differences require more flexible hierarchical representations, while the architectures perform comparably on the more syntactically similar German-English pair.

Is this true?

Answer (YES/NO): NO